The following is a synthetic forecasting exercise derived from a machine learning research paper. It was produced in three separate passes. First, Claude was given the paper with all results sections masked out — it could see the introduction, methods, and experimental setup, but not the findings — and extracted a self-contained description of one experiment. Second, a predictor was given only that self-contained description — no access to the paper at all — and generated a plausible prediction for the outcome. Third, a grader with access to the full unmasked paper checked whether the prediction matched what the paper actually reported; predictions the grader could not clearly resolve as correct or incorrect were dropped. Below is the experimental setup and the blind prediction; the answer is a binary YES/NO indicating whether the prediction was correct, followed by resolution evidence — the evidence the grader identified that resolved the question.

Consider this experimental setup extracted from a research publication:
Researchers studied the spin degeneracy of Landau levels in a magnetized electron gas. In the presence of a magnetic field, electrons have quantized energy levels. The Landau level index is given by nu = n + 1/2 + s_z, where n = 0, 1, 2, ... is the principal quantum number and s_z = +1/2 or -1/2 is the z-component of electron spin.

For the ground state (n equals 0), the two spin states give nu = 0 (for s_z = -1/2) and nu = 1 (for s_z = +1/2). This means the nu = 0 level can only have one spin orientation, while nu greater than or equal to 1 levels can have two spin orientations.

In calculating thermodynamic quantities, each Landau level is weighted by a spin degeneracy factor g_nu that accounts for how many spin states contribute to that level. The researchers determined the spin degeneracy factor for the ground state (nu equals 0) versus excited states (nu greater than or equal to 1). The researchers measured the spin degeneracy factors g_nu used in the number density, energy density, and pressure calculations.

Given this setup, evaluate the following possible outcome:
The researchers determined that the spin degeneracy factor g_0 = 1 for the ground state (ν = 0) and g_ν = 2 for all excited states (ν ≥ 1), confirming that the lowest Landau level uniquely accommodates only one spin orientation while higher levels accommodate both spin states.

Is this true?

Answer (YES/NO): YES